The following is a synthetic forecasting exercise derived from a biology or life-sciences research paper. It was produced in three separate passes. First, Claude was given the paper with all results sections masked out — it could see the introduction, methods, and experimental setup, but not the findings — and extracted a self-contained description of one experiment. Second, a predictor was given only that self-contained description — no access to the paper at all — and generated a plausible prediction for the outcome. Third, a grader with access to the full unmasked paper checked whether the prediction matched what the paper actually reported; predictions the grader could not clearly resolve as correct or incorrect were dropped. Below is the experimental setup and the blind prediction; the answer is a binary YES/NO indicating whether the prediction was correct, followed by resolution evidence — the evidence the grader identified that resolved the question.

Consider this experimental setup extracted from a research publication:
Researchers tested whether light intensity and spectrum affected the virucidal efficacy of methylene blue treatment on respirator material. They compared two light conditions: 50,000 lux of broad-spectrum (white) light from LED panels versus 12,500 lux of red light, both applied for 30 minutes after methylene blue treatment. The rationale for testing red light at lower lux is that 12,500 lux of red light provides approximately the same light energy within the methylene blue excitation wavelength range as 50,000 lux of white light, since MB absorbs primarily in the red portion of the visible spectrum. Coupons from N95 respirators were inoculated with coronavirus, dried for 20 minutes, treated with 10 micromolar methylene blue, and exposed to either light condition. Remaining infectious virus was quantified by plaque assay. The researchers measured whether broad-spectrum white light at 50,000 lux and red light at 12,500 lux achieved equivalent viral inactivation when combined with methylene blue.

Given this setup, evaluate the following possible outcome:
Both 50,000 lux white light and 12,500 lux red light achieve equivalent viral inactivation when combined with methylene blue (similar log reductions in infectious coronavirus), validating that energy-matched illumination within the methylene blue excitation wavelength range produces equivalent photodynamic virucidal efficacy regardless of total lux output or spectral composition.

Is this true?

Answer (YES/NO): YES